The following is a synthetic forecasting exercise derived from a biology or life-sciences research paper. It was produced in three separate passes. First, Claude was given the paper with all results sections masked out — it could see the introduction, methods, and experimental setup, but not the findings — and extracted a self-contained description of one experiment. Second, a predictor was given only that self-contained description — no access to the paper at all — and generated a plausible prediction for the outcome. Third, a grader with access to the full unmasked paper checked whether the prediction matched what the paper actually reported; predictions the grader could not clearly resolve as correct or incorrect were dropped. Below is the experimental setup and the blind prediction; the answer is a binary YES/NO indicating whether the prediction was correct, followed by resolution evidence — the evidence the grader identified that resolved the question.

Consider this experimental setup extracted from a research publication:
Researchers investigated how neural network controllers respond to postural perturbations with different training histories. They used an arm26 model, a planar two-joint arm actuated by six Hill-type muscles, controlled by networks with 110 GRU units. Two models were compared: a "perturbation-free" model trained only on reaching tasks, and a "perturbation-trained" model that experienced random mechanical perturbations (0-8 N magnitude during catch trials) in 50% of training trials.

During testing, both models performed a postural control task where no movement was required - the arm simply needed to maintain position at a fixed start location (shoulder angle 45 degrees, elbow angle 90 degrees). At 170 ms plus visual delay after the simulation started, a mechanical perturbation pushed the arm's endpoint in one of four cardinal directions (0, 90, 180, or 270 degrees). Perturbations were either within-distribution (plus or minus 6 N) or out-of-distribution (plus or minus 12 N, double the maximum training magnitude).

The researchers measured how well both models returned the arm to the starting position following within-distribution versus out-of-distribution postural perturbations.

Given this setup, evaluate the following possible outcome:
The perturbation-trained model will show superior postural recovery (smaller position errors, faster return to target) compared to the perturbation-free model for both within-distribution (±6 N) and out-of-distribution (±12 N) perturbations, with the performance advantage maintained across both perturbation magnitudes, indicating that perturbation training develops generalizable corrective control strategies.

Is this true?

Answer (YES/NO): YES